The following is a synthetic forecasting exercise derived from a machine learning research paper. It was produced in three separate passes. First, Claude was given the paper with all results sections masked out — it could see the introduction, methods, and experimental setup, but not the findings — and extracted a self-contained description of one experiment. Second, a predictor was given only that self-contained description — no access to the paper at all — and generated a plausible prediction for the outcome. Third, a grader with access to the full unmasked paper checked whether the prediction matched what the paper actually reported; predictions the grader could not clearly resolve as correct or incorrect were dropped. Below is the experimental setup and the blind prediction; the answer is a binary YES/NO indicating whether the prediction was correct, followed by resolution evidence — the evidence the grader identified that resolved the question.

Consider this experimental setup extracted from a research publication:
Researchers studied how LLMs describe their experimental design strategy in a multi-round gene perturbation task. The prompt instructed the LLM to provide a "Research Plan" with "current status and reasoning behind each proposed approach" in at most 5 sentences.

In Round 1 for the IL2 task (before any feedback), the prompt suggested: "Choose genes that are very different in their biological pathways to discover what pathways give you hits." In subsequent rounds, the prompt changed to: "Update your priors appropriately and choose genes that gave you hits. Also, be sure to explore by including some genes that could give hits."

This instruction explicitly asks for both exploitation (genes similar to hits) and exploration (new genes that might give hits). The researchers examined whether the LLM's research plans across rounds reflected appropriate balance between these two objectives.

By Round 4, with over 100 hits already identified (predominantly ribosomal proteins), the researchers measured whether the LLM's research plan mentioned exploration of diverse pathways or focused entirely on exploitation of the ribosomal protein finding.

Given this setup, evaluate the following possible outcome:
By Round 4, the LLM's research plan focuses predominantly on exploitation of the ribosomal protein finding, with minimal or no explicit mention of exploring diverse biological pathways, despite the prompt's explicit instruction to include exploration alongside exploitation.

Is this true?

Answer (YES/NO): YES